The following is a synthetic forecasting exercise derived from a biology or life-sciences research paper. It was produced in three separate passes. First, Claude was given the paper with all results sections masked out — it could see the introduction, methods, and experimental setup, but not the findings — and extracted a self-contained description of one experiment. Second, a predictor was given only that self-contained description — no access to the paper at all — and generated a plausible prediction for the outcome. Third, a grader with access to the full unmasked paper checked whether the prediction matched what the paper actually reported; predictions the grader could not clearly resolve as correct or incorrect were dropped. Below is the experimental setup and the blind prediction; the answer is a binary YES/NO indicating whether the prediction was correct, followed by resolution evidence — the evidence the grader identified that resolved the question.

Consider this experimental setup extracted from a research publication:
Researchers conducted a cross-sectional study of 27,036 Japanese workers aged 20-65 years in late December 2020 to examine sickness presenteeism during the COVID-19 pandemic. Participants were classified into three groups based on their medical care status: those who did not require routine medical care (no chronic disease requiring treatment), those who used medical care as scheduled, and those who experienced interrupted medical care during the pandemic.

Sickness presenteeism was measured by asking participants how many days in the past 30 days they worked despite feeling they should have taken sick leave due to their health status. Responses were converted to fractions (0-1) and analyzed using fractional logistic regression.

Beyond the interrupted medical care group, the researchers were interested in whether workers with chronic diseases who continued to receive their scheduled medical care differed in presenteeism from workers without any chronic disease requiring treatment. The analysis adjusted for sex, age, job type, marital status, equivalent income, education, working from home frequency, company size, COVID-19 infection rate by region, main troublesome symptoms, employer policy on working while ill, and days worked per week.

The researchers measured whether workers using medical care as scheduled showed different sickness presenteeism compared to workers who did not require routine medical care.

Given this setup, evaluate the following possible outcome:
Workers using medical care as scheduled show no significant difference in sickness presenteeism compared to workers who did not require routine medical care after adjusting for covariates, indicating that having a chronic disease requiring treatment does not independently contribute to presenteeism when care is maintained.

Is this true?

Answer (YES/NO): NO